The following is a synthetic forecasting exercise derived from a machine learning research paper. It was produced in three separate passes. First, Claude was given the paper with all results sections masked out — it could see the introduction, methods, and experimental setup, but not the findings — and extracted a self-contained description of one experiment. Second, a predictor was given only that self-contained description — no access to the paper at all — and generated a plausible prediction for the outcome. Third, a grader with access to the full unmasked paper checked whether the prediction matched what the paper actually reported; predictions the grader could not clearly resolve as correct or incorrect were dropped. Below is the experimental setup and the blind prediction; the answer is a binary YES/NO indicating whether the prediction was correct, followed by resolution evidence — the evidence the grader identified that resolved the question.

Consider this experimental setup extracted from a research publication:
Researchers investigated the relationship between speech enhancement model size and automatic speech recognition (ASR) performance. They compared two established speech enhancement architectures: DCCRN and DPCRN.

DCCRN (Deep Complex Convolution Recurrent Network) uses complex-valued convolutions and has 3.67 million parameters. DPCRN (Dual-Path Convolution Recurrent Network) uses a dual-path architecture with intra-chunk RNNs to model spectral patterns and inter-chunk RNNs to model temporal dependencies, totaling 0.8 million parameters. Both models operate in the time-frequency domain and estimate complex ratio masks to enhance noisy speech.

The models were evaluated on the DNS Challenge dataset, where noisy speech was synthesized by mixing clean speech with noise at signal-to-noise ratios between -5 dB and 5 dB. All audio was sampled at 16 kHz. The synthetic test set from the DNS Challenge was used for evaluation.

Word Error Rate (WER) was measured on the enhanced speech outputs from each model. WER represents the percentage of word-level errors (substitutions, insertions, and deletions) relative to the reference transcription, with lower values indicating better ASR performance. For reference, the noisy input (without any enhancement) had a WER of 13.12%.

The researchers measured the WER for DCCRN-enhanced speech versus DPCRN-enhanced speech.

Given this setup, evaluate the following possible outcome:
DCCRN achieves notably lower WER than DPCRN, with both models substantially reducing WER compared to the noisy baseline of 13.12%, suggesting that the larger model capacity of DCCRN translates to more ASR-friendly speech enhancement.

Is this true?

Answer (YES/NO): NO